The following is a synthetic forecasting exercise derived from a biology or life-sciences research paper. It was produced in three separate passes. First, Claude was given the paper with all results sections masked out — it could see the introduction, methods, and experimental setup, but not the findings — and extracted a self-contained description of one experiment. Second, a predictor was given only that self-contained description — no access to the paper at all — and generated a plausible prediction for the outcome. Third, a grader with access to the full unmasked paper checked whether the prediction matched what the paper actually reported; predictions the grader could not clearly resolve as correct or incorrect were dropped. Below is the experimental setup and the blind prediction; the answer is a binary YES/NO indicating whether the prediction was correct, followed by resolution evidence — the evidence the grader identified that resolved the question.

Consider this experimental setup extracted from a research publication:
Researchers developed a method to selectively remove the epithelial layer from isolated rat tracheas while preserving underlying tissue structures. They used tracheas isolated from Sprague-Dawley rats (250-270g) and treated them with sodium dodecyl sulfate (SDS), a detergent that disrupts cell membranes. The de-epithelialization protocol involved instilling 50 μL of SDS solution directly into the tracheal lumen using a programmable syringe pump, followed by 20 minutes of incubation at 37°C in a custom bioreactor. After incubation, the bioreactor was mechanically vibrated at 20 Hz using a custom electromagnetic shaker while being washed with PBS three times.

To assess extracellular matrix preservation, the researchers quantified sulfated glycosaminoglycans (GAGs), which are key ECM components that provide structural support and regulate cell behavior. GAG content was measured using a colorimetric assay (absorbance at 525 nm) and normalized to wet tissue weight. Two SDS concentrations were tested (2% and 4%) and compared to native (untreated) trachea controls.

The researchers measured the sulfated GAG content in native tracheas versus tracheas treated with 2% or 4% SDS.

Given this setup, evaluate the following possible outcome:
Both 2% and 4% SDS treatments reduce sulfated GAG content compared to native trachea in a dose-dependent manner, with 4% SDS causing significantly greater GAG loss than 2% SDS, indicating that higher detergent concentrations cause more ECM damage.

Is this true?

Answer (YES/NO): NO